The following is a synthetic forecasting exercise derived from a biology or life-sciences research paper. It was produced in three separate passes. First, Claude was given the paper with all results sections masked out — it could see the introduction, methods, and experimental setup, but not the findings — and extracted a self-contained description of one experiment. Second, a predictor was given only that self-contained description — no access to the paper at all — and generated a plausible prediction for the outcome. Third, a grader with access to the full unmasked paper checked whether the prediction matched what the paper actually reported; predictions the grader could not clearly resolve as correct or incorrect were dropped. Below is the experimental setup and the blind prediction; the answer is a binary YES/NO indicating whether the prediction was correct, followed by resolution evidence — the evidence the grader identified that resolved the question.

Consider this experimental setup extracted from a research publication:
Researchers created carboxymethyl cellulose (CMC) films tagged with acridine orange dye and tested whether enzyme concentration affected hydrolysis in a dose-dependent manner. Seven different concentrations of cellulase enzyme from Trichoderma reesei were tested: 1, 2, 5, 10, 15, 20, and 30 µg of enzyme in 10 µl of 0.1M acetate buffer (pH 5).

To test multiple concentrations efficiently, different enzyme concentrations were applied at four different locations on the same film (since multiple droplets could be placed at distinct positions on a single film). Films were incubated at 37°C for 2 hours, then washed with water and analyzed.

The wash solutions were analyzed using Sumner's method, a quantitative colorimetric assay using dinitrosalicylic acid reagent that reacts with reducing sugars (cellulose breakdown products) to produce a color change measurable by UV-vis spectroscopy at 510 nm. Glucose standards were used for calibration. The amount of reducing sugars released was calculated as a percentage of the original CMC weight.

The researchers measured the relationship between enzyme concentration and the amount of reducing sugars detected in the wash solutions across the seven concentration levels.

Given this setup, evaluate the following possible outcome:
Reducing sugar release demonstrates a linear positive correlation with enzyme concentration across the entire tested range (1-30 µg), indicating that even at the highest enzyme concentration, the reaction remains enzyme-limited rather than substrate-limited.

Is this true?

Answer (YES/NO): NO